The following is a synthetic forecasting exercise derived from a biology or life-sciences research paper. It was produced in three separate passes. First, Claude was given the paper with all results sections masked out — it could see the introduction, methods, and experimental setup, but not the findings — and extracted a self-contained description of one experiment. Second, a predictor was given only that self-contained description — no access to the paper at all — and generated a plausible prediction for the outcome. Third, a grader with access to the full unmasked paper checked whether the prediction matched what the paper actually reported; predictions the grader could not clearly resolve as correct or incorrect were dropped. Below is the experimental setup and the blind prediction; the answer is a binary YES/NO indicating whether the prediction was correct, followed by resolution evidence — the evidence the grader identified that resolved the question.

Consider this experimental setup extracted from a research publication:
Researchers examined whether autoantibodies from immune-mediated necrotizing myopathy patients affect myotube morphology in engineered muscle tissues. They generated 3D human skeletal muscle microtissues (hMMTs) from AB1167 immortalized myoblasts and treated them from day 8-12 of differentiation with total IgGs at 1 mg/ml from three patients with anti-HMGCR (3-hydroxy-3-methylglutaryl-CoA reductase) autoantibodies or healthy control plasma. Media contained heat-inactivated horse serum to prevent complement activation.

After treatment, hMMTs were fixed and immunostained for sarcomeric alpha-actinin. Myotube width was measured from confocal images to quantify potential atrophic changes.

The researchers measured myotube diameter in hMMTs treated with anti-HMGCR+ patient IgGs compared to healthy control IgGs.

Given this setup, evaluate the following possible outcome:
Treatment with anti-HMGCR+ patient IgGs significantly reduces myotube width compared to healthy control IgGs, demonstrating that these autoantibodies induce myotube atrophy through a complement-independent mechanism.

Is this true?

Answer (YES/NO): NO